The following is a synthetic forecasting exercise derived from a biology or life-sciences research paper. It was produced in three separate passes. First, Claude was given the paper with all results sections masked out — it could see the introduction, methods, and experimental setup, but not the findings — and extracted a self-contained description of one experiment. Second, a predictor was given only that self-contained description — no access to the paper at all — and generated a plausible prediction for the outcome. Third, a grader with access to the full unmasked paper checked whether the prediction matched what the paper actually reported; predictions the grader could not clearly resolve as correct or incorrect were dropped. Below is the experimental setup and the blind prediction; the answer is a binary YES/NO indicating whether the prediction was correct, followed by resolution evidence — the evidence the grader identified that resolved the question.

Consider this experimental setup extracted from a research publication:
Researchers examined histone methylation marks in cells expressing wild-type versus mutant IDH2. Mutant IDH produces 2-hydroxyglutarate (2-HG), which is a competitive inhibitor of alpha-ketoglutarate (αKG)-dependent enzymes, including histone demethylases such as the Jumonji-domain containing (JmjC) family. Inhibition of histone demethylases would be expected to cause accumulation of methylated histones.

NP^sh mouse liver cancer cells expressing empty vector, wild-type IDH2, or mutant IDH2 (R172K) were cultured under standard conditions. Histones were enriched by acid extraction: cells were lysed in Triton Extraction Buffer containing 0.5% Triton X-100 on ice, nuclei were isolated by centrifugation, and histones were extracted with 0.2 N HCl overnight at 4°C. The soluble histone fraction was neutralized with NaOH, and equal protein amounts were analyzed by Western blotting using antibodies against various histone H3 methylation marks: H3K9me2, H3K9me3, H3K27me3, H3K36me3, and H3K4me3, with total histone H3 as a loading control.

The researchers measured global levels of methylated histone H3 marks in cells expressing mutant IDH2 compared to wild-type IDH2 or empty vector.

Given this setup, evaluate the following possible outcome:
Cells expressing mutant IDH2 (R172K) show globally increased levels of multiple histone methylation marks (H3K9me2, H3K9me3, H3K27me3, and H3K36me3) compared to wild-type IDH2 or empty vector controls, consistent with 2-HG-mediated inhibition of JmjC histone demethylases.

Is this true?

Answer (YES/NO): NO